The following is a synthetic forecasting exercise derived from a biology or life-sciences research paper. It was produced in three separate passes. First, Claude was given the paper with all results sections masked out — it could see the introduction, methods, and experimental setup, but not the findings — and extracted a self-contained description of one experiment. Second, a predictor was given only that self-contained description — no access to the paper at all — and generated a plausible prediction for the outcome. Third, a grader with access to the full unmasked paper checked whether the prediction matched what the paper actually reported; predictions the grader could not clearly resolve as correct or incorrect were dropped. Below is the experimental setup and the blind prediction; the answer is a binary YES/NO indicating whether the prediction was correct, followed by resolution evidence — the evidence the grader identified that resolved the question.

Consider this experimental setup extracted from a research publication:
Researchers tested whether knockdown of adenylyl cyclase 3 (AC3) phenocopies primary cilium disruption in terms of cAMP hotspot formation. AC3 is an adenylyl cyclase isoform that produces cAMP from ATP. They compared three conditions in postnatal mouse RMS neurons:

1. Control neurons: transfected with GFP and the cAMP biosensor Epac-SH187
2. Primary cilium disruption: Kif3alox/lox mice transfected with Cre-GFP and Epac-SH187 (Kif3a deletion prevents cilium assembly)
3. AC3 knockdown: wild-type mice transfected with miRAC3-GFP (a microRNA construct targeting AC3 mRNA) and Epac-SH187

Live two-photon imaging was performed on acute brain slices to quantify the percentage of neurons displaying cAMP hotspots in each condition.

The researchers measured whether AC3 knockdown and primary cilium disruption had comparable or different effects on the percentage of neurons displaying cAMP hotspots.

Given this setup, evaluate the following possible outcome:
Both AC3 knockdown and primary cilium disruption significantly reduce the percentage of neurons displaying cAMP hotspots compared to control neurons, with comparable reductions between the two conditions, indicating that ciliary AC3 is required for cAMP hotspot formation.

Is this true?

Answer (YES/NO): YES